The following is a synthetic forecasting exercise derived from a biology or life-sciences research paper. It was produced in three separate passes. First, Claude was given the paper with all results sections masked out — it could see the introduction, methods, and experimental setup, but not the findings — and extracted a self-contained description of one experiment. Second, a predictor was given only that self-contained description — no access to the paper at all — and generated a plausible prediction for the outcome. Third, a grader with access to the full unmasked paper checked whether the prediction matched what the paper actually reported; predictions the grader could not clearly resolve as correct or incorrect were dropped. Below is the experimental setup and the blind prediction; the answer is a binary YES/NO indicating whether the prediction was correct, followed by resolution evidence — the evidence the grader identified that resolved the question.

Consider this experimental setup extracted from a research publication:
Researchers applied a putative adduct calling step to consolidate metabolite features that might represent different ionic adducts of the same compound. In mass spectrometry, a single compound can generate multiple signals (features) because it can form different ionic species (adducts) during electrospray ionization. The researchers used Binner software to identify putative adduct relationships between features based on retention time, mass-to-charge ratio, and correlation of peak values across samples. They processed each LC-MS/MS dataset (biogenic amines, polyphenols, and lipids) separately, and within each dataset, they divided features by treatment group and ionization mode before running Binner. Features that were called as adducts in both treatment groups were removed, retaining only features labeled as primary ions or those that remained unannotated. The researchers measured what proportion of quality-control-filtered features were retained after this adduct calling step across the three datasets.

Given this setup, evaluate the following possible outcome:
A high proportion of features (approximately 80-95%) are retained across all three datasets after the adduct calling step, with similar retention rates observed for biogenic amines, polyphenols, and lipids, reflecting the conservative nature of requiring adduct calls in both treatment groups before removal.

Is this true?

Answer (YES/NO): NO